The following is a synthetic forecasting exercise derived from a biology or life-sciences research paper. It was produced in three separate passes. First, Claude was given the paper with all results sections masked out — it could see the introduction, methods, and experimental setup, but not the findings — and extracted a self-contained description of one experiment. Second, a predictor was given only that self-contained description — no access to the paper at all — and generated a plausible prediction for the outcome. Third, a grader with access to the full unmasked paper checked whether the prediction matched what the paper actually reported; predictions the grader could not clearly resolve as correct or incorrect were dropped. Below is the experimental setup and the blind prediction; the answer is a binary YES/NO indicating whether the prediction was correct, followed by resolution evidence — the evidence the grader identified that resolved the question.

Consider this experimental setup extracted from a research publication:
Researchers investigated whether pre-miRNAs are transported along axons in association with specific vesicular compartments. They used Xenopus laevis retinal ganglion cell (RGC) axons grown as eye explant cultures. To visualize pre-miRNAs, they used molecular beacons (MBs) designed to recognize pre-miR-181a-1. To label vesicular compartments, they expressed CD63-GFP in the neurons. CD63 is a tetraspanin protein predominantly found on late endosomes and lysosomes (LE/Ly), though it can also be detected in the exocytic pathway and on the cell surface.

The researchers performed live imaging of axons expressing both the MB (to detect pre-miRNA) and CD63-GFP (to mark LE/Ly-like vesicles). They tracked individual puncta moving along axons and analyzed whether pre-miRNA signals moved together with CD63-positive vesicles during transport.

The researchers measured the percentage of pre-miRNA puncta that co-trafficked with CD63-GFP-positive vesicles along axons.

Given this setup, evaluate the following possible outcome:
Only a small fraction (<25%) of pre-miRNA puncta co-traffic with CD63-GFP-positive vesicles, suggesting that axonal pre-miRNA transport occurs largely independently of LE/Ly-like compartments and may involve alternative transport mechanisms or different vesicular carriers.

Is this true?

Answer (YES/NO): NO